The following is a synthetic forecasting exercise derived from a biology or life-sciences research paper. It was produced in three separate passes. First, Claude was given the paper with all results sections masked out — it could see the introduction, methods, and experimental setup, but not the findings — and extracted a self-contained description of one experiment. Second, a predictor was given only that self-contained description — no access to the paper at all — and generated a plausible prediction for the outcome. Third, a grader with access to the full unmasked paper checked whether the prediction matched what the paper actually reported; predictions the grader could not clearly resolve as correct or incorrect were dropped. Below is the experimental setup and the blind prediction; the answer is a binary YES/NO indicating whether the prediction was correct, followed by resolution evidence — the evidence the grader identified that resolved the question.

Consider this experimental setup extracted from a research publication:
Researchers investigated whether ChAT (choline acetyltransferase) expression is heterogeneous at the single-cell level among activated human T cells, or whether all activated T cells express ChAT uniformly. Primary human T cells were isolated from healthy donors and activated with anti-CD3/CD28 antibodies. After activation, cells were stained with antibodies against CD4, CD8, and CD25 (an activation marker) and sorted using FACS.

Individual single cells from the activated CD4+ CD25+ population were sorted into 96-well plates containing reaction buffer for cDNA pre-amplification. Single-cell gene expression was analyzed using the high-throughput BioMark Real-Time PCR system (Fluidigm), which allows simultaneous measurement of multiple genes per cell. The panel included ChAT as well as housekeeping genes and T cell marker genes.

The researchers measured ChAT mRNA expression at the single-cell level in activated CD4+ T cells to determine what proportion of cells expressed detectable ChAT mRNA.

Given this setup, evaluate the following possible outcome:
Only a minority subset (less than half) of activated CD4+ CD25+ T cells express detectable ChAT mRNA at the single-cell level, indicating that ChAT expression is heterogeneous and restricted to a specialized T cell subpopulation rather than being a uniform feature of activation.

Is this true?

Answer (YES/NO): YES